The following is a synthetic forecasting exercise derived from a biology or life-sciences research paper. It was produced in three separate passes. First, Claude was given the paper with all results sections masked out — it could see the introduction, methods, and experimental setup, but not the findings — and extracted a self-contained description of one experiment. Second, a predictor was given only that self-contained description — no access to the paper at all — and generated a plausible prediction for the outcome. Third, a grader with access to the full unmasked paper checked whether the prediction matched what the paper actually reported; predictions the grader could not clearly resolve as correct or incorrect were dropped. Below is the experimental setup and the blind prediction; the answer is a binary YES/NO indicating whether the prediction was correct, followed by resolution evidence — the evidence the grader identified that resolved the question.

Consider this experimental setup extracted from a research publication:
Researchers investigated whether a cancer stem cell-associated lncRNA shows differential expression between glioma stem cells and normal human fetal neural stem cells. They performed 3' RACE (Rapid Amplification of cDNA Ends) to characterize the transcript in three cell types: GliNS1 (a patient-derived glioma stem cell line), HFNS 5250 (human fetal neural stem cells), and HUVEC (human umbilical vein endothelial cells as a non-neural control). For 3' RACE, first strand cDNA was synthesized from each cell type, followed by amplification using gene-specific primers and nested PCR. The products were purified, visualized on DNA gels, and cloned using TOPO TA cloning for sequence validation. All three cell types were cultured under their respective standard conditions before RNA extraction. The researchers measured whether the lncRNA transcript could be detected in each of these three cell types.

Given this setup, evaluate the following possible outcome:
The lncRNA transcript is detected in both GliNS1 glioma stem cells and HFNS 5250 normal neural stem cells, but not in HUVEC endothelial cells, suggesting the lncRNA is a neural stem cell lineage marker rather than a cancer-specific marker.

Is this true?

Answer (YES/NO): NO